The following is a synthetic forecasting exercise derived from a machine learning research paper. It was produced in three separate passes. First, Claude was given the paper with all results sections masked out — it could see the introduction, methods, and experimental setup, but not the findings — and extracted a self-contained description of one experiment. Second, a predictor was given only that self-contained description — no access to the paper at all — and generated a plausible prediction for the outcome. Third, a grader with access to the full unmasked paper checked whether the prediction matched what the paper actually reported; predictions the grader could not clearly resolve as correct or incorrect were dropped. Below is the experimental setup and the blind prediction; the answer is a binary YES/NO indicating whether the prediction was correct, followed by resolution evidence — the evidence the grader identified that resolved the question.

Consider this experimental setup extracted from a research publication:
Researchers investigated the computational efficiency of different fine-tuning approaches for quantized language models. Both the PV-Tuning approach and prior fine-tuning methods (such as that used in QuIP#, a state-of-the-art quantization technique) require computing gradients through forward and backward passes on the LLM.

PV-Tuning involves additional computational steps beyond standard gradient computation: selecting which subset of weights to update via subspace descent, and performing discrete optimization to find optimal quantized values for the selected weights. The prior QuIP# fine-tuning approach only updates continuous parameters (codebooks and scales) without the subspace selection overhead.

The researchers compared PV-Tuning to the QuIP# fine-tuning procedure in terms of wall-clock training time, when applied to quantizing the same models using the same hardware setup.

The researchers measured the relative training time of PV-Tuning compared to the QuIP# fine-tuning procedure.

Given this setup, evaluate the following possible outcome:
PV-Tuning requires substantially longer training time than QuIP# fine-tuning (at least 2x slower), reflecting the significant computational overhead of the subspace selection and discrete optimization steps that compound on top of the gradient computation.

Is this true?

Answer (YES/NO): NO